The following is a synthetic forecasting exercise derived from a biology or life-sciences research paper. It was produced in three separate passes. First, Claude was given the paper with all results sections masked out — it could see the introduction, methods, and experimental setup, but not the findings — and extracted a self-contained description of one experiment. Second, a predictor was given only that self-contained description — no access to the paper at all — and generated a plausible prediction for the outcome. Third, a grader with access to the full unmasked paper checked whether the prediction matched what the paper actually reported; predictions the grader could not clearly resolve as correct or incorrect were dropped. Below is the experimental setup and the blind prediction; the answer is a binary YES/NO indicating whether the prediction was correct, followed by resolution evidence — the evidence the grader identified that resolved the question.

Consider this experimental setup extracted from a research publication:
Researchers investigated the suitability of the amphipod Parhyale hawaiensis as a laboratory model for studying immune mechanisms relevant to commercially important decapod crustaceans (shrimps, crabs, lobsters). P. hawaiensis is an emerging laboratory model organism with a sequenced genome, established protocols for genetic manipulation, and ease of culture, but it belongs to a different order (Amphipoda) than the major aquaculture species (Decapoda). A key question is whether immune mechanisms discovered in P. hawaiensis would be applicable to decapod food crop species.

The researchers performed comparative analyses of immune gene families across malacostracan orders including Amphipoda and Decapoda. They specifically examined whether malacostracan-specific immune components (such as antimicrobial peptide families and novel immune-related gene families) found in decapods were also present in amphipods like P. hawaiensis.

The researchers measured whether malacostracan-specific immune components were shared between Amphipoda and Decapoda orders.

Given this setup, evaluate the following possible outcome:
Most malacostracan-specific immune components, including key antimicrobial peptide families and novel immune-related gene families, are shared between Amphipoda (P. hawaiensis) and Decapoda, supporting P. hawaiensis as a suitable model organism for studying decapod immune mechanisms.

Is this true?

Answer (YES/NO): YES